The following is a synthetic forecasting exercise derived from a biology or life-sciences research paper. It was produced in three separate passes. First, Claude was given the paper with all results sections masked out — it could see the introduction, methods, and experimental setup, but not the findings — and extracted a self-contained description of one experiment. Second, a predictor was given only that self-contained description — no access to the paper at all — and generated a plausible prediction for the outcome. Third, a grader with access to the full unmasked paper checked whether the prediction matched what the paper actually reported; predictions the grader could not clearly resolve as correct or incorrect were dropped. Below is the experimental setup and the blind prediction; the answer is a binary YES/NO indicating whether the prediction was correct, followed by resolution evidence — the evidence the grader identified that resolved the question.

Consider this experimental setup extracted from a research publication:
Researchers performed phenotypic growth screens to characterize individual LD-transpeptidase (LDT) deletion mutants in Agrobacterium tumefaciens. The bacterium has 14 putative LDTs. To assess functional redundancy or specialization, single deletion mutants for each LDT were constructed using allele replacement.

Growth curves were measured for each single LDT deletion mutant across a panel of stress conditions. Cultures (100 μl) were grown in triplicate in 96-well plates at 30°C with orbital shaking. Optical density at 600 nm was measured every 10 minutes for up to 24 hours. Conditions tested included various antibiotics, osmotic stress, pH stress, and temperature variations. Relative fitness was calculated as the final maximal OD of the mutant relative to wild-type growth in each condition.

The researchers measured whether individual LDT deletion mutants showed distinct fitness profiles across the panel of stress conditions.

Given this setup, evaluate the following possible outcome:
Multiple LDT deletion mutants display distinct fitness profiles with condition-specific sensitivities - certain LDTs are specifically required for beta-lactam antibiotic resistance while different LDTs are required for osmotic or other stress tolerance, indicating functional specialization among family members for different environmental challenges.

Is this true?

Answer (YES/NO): YES